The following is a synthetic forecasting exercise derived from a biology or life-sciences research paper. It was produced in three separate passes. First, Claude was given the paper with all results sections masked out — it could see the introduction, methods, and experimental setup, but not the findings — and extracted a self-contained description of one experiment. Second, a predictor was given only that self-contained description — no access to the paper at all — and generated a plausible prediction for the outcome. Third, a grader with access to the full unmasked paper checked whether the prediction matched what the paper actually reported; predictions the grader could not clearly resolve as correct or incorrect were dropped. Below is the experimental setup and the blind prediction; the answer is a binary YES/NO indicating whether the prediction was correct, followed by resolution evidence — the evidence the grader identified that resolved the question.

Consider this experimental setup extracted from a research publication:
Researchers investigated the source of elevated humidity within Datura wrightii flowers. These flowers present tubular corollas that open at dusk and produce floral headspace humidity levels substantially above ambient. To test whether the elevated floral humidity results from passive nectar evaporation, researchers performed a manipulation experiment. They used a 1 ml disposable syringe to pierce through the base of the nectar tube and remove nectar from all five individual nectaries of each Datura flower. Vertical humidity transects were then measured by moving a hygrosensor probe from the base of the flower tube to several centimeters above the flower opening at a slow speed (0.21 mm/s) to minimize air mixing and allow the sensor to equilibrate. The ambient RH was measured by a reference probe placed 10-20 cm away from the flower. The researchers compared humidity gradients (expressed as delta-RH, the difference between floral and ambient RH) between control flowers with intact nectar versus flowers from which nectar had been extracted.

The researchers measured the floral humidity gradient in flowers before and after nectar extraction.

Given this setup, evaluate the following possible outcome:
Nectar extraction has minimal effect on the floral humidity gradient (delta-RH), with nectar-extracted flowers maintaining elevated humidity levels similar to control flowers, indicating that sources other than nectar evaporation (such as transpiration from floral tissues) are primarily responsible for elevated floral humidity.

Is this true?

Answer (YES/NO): YES